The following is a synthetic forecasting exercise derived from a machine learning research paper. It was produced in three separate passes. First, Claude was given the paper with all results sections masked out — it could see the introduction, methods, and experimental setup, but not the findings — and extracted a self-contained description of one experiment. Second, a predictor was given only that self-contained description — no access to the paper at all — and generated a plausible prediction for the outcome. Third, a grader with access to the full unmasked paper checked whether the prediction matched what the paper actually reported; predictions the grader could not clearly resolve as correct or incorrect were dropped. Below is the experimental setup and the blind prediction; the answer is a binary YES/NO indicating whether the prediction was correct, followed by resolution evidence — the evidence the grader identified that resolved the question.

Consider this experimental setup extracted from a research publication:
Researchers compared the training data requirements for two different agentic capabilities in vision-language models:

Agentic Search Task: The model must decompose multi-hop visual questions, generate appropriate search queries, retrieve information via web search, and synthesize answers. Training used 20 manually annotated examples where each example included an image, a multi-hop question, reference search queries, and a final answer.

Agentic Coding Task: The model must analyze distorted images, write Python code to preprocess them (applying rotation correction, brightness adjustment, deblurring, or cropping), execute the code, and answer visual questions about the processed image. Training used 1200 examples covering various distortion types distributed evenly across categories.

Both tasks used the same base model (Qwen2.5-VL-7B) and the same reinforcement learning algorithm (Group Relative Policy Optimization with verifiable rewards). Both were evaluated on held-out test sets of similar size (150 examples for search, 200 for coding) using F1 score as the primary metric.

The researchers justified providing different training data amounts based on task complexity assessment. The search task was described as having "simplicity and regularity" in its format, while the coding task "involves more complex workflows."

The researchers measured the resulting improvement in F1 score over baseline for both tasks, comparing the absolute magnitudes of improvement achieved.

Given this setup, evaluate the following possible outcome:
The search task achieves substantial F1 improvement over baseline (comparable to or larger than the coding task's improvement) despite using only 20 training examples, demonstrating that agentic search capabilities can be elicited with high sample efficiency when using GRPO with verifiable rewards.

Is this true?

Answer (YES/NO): NO